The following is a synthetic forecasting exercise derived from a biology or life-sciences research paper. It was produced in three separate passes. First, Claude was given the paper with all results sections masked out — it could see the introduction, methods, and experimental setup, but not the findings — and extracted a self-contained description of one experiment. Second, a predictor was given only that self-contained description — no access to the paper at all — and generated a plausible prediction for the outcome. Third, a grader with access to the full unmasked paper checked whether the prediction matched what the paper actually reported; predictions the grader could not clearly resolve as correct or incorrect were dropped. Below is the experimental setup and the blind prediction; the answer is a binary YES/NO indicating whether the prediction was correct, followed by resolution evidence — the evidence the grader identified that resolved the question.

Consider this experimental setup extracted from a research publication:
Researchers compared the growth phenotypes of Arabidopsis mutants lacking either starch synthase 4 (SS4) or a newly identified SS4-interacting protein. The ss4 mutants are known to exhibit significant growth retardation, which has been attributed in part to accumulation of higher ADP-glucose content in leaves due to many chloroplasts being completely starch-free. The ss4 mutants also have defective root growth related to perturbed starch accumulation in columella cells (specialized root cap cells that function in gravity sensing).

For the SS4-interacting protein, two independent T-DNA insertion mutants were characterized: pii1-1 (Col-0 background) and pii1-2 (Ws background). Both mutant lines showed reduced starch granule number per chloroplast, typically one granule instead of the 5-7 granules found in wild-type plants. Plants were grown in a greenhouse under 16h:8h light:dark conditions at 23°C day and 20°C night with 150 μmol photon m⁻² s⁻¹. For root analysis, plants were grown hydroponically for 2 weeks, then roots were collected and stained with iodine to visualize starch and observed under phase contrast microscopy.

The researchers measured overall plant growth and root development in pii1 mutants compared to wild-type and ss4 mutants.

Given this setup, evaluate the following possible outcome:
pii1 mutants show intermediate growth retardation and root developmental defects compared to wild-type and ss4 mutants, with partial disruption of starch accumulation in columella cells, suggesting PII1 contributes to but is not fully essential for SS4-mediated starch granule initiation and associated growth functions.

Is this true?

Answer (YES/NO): NO